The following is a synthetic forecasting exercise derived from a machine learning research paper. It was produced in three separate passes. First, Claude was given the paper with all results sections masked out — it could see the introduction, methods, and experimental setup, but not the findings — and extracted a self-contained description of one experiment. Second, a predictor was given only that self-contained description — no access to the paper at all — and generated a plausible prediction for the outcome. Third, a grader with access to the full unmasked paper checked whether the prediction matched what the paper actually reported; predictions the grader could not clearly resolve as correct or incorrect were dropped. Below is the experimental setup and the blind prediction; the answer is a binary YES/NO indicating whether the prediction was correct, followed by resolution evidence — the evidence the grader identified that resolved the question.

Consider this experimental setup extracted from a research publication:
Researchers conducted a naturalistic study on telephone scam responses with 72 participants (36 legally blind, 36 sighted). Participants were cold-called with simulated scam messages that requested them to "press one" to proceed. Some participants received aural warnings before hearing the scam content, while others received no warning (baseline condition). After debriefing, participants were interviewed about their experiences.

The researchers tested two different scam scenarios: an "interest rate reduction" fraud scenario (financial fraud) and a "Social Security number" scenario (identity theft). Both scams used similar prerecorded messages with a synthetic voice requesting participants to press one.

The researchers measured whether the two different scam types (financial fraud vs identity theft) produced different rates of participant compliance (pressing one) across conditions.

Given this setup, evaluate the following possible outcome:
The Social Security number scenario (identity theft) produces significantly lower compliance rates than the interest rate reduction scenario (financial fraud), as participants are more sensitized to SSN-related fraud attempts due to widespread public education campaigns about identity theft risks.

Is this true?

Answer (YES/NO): NO